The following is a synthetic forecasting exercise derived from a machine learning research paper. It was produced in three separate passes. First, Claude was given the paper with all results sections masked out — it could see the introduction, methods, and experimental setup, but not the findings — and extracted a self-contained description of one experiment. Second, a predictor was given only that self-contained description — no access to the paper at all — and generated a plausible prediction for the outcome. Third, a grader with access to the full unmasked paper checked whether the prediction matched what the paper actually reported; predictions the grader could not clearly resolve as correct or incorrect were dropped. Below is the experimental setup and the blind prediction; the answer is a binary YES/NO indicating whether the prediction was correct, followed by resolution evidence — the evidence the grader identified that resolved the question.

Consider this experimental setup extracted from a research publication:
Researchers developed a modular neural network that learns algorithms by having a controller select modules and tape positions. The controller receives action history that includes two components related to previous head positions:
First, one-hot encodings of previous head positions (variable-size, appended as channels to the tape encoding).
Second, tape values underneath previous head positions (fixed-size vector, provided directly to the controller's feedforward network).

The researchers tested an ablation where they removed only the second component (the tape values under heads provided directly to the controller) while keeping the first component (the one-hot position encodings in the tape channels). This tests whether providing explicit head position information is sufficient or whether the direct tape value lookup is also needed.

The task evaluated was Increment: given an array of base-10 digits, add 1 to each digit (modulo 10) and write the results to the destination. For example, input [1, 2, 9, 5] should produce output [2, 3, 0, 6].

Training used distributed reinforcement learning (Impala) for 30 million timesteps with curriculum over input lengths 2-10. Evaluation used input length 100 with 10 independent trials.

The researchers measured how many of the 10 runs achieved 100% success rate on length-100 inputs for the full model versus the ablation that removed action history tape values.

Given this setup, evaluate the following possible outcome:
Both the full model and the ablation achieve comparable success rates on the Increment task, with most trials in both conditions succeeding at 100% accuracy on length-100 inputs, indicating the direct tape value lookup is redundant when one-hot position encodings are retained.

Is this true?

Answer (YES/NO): NO